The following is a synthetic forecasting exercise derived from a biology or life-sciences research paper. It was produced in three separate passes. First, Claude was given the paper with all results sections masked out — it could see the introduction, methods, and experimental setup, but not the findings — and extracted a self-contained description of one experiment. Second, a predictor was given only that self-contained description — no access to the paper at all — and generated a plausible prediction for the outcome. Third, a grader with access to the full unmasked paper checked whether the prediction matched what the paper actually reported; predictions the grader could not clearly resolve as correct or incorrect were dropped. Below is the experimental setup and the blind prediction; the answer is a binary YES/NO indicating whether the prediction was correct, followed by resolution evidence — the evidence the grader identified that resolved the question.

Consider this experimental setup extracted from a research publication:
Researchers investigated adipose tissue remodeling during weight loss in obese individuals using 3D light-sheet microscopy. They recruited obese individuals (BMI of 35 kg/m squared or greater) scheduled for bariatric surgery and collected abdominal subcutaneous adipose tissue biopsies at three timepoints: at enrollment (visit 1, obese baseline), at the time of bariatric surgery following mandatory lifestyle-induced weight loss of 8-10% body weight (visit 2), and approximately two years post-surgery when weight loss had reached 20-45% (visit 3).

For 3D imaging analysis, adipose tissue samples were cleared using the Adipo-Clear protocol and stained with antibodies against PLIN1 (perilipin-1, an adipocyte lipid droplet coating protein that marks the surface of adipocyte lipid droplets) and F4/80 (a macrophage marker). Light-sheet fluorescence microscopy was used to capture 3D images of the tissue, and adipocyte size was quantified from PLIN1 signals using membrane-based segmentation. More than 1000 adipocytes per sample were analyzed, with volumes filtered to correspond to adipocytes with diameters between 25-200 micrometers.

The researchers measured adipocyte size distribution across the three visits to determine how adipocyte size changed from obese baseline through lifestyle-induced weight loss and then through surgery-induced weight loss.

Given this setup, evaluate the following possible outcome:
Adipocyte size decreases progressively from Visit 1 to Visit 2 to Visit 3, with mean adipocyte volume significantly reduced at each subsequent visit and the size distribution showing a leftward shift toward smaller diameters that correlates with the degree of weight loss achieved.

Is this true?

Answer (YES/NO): YES